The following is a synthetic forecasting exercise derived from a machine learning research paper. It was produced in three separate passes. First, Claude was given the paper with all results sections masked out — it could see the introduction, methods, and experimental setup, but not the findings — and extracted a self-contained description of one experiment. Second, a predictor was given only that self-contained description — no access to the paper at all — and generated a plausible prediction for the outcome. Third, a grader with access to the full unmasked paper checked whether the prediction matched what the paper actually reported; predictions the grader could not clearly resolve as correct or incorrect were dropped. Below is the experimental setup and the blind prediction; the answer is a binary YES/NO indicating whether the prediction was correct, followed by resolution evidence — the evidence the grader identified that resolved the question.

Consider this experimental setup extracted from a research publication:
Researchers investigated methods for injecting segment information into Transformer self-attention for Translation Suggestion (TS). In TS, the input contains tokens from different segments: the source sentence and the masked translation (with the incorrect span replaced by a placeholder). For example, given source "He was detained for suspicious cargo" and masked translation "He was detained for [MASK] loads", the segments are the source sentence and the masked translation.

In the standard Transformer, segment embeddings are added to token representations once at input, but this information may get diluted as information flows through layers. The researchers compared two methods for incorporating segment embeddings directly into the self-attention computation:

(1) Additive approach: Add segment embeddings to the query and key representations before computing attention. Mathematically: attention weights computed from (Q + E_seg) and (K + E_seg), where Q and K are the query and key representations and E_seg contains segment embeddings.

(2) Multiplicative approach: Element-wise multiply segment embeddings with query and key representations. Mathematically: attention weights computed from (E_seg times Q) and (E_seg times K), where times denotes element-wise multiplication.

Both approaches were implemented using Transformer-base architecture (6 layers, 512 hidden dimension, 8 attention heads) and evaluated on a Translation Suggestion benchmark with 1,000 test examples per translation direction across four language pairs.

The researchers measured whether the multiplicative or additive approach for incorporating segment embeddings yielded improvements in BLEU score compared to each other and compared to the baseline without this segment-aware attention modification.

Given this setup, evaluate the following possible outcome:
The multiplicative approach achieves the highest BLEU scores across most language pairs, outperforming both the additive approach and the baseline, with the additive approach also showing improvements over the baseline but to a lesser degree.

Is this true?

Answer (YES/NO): NO